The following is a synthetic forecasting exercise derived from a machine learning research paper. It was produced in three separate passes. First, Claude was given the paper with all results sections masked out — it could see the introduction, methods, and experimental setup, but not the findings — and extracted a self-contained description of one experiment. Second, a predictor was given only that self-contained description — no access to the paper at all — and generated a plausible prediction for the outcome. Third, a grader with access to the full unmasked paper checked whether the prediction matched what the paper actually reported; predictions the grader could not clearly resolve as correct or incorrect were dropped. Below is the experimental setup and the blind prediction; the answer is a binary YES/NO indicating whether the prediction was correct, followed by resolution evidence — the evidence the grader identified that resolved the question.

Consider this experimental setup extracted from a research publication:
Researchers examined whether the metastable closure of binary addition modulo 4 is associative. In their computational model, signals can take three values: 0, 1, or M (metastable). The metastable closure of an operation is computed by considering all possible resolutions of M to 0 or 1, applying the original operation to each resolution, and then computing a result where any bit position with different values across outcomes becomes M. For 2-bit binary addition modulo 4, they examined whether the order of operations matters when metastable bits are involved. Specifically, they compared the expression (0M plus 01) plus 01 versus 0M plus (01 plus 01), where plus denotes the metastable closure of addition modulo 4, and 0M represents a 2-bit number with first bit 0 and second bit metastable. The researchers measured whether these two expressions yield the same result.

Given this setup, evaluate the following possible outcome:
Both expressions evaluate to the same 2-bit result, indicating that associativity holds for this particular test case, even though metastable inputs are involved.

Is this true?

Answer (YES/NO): NO